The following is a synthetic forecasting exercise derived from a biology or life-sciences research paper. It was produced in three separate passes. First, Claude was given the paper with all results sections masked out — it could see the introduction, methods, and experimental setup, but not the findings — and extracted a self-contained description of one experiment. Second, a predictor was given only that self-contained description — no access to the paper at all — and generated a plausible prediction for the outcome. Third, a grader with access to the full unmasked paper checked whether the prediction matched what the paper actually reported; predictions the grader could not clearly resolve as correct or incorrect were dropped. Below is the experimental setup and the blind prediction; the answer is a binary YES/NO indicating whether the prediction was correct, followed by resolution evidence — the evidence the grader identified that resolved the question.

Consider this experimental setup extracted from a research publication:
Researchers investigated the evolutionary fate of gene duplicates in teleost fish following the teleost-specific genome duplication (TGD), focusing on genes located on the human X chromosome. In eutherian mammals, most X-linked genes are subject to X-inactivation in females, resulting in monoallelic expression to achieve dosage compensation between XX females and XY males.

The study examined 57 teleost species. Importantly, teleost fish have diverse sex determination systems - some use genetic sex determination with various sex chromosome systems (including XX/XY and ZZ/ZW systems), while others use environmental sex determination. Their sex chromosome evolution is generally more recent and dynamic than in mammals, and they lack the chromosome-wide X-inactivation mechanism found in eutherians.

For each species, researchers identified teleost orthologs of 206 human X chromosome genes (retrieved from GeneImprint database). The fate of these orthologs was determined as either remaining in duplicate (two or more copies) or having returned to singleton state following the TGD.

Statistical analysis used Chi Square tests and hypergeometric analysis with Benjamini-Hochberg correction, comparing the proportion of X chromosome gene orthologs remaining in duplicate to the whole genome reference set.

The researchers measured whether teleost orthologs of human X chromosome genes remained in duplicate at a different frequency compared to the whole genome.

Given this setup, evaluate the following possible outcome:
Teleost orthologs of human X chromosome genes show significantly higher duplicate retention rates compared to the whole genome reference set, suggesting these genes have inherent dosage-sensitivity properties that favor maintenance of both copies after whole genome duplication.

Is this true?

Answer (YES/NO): NO